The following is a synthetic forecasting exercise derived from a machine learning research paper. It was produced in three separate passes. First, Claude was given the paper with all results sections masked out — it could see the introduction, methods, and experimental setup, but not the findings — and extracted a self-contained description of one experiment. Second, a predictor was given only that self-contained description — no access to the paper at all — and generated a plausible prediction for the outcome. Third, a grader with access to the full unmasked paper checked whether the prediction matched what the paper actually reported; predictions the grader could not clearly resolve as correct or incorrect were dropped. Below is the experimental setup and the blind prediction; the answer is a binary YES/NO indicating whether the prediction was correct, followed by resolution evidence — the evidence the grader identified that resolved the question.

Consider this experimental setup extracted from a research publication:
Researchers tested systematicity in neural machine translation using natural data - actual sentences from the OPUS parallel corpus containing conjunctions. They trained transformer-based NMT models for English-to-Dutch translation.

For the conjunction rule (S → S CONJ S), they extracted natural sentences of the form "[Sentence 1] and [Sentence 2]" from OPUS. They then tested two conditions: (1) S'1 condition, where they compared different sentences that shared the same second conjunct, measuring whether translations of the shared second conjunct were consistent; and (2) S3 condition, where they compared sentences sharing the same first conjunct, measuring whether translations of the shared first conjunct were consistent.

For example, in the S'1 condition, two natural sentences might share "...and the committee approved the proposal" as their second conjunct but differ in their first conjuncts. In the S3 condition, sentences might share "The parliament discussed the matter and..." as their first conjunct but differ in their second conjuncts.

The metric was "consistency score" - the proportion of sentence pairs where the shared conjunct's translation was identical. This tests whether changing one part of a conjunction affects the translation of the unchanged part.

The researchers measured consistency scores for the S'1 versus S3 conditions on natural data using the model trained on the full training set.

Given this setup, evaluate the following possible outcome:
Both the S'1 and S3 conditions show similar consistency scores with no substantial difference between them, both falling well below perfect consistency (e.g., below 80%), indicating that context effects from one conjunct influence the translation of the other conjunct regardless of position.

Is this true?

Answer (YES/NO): NO